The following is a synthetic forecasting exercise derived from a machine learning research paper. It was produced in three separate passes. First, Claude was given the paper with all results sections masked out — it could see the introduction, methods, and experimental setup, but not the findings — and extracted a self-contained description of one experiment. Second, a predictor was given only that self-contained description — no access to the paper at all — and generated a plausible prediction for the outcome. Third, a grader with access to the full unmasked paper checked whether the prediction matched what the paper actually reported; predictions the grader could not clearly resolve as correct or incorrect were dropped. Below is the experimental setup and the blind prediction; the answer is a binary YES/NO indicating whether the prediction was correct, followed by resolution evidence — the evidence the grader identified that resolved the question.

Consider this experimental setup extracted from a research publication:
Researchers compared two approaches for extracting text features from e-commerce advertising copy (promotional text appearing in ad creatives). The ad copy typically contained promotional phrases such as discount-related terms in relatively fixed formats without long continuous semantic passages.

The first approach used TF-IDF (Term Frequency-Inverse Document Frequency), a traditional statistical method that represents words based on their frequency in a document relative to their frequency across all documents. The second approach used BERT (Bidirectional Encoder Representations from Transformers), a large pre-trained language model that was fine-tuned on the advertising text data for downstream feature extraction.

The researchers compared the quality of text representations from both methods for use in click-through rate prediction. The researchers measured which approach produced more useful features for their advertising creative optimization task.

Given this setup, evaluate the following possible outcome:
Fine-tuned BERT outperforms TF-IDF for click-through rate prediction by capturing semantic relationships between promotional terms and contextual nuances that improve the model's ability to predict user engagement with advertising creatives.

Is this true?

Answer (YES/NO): NO